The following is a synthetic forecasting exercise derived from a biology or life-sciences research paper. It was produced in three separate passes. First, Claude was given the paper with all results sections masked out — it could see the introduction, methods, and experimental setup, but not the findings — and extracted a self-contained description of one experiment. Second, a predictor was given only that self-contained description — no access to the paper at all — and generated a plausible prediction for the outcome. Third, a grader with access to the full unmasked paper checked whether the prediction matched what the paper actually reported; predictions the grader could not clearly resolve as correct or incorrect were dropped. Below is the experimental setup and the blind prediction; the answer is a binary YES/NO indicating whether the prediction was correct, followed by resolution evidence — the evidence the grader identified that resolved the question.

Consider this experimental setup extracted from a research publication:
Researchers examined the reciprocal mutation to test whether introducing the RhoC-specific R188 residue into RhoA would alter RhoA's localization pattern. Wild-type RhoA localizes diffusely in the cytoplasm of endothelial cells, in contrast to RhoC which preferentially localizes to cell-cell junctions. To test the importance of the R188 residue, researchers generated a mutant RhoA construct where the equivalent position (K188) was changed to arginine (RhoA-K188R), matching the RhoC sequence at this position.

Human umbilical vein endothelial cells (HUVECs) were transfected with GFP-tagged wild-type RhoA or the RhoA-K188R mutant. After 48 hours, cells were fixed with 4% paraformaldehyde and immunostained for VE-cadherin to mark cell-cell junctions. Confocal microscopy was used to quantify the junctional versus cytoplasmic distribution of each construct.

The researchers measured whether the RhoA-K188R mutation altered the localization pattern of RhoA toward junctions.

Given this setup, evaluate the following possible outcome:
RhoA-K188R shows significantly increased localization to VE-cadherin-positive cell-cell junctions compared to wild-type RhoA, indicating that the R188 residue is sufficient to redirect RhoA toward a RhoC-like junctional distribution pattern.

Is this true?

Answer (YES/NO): YES